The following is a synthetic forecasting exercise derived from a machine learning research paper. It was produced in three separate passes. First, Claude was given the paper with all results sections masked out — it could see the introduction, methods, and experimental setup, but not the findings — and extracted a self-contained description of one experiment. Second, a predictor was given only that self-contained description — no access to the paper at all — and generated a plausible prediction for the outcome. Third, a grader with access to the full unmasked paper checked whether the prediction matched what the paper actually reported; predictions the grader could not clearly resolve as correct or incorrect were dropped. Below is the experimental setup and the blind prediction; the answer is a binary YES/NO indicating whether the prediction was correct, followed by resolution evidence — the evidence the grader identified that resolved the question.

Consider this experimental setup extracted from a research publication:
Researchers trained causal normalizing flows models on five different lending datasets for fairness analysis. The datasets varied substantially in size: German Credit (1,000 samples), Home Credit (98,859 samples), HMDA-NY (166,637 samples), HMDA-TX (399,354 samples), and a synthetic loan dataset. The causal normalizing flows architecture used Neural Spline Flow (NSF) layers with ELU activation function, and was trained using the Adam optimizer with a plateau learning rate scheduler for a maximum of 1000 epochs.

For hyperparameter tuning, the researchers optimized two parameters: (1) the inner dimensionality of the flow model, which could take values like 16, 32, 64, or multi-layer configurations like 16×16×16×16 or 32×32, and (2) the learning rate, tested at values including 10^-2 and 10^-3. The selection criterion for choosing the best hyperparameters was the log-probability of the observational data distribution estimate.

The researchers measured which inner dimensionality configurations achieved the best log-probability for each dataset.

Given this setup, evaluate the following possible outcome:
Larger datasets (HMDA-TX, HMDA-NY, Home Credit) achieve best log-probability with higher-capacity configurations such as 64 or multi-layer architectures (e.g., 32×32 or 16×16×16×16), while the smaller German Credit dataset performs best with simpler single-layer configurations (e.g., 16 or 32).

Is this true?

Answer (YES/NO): NO